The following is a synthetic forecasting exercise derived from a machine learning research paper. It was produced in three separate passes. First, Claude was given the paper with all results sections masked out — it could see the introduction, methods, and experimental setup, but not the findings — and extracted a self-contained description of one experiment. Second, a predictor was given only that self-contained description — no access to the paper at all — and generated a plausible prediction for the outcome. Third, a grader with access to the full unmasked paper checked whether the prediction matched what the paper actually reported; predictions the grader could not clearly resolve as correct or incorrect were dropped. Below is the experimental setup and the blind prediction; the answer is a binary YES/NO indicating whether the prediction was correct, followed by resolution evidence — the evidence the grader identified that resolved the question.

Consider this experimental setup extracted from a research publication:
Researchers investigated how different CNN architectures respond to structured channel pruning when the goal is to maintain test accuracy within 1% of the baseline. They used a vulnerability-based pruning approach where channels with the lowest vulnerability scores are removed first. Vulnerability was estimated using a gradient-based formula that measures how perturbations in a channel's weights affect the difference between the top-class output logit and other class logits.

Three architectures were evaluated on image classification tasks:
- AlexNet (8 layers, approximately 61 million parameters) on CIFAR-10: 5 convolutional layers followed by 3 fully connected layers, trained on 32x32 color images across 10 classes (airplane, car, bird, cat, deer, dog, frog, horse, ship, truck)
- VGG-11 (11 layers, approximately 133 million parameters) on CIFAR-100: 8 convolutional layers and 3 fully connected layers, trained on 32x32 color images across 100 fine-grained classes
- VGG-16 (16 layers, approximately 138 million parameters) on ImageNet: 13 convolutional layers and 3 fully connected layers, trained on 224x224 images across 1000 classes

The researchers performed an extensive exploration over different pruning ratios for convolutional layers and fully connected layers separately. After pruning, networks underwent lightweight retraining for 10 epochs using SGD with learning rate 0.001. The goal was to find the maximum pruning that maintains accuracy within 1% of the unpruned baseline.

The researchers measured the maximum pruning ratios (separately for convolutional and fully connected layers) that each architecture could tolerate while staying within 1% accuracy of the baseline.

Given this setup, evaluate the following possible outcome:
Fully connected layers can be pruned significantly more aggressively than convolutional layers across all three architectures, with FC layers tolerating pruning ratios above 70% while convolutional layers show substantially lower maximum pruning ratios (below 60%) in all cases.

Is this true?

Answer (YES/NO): NO